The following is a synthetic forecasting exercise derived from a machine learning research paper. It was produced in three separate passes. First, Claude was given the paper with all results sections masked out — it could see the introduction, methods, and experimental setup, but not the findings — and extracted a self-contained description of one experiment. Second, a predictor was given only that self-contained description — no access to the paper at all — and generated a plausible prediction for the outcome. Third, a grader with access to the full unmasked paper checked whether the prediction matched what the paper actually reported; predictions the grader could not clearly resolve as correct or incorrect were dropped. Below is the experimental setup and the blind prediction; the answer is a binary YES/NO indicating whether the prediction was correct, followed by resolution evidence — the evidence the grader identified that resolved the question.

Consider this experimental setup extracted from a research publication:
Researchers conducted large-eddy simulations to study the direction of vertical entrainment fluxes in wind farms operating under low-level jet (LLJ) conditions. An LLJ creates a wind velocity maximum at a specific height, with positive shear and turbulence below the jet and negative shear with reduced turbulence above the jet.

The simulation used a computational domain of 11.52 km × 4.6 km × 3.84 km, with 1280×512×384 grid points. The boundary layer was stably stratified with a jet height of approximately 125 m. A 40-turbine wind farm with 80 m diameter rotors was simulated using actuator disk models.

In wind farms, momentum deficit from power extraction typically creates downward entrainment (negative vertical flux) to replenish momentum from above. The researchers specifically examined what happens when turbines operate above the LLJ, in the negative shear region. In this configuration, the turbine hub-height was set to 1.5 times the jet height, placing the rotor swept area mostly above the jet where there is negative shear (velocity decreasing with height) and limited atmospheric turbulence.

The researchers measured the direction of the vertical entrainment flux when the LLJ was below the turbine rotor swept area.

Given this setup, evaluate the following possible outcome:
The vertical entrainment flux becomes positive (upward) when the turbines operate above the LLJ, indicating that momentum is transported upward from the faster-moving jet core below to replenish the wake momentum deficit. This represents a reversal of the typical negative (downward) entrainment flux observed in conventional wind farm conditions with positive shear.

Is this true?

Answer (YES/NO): YES